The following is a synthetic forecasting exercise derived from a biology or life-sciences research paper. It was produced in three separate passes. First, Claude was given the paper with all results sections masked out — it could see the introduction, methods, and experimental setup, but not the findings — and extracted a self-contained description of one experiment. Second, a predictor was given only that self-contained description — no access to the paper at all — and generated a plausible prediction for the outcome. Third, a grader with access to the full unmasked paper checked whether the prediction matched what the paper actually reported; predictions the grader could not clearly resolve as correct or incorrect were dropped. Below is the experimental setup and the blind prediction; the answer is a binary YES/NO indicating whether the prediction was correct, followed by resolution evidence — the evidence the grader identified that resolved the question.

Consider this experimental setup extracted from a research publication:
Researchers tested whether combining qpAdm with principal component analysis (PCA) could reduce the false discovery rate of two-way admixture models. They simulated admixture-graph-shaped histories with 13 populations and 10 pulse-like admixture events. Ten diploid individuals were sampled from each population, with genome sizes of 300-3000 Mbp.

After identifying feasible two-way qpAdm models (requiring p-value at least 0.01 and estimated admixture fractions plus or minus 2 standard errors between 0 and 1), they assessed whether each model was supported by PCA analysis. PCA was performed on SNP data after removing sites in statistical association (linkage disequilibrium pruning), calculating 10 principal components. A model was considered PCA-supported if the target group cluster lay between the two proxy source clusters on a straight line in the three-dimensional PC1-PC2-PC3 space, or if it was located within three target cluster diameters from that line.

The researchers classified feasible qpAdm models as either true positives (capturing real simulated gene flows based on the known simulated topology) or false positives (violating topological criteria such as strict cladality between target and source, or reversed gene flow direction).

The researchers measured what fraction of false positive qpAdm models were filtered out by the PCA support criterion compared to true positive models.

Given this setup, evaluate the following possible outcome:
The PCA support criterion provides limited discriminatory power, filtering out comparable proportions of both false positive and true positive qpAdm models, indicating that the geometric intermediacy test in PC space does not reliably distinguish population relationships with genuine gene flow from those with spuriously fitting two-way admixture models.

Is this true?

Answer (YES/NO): NO